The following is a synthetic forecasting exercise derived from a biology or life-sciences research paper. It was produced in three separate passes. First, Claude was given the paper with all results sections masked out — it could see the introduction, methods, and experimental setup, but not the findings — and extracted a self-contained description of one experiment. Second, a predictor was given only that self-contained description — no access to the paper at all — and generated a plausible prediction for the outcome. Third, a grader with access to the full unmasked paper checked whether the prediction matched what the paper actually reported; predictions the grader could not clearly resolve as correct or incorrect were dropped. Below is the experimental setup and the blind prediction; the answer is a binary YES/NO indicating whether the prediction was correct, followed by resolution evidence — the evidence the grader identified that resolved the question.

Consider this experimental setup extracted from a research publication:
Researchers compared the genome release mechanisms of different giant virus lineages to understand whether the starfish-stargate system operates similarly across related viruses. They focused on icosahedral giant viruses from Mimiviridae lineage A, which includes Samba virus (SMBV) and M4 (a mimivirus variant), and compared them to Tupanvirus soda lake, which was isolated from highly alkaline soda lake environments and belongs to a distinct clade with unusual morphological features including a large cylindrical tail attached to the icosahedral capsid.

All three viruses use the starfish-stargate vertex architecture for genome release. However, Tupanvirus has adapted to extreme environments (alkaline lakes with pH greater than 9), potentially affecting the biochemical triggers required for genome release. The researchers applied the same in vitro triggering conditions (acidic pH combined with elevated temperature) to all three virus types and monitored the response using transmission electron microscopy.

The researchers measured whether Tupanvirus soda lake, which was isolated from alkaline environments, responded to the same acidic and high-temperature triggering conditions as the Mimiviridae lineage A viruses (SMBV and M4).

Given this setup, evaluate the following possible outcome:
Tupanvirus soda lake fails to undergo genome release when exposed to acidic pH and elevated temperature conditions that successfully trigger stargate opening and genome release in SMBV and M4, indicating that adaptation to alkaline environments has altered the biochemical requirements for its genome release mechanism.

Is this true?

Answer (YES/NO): NO